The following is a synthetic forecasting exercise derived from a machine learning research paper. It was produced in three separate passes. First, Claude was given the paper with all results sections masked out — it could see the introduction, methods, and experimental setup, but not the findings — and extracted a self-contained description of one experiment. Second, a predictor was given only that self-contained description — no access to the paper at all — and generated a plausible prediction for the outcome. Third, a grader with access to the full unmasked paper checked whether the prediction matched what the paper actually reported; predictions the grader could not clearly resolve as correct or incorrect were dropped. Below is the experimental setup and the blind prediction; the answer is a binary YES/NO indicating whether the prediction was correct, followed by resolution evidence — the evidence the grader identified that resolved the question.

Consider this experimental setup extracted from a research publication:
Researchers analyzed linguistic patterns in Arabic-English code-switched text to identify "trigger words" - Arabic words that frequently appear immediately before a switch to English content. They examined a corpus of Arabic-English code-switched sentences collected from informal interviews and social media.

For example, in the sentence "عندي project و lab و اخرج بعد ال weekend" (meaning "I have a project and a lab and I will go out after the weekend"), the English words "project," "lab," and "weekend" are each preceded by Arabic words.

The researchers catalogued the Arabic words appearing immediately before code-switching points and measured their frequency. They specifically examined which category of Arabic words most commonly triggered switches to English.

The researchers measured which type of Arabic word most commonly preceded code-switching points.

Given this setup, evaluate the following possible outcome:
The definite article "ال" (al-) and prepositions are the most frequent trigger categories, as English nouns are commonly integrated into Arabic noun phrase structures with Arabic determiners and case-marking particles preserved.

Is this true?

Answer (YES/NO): YES